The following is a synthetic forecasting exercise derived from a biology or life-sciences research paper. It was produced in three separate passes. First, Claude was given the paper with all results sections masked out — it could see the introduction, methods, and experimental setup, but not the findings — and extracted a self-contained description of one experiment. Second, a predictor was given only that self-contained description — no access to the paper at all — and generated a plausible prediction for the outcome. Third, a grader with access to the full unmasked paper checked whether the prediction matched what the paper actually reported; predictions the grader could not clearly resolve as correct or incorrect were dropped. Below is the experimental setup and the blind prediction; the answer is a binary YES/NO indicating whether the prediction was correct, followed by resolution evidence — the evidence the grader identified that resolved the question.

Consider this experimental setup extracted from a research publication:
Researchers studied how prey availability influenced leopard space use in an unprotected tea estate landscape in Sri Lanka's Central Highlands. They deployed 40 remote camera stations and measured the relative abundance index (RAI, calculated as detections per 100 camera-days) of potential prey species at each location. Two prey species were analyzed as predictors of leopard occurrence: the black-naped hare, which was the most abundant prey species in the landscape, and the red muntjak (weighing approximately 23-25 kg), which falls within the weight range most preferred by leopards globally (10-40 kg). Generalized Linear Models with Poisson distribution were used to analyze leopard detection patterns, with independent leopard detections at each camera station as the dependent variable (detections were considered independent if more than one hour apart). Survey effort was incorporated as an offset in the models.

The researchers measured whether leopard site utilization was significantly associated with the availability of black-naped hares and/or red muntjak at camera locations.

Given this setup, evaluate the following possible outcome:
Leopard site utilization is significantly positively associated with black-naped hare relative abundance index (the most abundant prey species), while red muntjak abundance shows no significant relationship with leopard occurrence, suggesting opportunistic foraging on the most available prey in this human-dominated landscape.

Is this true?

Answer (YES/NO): NO